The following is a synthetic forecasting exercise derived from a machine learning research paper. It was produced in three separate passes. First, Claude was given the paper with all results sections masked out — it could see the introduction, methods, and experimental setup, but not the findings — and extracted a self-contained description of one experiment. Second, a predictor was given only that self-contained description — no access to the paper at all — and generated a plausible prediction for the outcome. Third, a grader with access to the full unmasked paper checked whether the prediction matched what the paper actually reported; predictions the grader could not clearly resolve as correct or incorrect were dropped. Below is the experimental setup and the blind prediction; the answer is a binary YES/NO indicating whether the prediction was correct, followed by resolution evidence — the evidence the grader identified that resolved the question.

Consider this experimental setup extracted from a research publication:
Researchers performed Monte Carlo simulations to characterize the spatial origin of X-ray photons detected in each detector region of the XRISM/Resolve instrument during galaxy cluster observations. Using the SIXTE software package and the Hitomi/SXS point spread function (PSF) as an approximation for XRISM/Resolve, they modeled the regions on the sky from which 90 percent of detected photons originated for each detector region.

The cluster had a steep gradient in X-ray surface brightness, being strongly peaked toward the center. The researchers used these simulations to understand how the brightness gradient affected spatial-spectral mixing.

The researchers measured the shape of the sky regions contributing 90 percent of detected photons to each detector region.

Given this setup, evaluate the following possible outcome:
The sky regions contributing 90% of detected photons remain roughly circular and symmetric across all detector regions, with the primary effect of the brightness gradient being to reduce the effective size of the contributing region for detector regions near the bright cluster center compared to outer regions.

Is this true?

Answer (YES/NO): NO